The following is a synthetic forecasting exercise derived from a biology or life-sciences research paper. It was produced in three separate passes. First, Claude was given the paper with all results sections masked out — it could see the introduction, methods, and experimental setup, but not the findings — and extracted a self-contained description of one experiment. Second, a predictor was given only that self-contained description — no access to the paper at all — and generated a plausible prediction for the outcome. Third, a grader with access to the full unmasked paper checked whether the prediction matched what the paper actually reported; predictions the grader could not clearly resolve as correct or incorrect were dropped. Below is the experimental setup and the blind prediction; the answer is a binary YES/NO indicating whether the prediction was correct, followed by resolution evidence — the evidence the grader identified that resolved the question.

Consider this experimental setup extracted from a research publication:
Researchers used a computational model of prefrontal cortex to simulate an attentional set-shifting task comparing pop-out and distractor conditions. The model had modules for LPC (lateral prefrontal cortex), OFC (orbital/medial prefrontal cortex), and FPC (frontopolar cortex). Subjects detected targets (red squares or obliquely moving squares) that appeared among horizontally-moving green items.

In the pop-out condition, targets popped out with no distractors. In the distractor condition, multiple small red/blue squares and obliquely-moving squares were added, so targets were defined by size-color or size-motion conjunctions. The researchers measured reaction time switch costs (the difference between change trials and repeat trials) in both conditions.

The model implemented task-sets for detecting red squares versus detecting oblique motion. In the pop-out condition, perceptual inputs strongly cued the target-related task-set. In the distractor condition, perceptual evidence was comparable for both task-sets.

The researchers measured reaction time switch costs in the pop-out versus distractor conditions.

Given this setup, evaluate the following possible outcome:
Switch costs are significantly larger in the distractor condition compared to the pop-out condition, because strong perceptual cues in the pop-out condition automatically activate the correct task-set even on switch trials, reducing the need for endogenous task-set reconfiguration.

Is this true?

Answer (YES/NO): YES